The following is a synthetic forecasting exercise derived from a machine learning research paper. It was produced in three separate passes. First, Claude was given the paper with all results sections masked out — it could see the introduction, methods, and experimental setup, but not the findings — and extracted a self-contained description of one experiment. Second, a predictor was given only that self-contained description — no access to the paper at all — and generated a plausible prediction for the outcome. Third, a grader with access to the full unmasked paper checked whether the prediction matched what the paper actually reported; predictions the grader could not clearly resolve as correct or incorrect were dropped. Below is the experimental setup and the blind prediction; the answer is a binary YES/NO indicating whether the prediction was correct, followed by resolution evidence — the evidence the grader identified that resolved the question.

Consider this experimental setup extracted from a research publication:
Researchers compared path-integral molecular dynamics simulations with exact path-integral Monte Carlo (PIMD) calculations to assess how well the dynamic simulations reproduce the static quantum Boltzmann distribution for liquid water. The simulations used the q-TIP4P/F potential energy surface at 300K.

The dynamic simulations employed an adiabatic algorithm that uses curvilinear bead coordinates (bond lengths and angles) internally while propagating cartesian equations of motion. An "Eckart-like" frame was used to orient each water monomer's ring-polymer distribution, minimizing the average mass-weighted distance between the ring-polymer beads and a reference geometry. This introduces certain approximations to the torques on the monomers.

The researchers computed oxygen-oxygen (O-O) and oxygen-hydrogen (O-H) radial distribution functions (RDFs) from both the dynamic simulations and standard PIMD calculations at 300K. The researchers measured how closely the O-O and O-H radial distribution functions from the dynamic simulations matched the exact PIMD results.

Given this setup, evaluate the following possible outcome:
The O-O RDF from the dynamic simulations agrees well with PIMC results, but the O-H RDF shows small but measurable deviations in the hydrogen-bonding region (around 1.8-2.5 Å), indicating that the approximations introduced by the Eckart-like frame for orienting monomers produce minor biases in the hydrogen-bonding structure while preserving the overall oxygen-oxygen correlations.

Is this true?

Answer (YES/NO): NO